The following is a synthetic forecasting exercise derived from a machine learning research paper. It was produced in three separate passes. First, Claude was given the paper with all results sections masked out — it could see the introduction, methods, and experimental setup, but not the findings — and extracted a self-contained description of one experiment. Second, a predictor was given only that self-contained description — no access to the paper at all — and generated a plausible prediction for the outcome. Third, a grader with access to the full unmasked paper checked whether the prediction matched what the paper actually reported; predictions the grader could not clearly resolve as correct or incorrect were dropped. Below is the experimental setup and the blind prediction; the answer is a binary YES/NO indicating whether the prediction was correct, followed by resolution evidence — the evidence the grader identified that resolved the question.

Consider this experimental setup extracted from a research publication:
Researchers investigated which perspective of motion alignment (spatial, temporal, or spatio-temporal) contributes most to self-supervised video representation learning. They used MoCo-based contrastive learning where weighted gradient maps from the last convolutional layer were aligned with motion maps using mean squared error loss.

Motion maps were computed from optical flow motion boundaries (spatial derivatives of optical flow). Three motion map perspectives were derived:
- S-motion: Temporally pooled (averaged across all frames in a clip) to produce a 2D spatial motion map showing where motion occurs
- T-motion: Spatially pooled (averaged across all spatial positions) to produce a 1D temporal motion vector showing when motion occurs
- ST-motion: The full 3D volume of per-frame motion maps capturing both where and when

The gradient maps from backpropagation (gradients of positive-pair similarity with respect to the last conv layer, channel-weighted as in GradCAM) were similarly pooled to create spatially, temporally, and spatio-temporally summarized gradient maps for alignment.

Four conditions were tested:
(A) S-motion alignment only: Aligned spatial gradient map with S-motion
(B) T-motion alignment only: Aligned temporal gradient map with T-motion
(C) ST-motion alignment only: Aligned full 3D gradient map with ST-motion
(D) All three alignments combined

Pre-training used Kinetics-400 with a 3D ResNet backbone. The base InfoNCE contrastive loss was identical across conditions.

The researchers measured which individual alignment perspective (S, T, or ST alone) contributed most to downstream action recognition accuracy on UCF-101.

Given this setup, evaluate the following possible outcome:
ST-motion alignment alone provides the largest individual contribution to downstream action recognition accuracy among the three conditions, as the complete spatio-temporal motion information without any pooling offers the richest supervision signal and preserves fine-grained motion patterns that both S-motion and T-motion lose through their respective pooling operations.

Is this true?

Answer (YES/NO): YES